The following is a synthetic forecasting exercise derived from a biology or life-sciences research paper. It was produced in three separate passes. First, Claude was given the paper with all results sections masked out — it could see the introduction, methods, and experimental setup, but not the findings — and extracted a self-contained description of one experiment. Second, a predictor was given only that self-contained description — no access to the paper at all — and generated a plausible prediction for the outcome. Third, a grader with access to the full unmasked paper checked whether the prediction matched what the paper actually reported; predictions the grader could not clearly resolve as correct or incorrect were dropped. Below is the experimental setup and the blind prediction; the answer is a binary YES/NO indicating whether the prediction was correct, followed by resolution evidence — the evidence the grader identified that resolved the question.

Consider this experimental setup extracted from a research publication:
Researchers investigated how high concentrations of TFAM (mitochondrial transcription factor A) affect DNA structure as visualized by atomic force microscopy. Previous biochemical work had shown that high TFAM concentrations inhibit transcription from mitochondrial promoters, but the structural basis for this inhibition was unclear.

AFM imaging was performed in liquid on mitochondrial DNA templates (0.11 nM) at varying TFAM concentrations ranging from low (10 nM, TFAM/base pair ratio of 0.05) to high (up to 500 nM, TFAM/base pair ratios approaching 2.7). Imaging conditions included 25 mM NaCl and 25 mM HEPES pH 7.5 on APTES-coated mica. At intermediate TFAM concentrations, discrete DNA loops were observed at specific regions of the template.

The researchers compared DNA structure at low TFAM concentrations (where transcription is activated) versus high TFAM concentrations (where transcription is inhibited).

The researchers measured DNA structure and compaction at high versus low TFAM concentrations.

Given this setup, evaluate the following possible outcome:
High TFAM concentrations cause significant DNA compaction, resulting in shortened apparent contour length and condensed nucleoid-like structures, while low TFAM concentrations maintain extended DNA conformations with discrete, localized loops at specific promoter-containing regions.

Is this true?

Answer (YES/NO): YES